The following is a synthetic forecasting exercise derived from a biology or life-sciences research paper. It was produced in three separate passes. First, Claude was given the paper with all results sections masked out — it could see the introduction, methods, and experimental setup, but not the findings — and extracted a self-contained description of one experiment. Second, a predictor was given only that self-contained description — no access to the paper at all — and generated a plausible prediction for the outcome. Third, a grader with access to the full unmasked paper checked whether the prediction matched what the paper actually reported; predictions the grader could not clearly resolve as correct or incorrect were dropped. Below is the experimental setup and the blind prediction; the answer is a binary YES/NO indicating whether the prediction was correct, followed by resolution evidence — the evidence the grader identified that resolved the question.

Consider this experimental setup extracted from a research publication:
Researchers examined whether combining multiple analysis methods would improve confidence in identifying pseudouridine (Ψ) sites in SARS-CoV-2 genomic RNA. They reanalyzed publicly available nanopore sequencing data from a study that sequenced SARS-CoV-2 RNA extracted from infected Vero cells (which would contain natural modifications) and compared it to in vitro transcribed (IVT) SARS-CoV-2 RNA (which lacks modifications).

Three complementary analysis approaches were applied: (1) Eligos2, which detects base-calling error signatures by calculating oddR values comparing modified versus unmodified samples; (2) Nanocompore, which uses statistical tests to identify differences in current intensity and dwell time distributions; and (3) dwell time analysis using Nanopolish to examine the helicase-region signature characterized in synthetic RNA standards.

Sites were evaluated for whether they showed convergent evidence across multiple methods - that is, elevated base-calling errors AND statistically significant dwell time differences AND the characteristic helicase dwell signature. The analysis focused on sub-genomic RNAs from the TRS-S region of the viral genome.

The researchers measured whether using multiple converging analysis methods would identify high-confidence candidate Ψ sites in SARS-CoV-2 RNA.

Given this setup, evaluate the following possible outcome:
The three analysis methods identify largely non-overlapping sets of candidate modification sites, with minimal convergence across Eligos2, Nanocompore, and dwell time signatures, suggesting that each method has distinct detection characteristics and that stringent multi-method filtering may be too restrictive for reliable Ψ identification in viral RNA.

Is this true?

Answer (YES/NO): NO